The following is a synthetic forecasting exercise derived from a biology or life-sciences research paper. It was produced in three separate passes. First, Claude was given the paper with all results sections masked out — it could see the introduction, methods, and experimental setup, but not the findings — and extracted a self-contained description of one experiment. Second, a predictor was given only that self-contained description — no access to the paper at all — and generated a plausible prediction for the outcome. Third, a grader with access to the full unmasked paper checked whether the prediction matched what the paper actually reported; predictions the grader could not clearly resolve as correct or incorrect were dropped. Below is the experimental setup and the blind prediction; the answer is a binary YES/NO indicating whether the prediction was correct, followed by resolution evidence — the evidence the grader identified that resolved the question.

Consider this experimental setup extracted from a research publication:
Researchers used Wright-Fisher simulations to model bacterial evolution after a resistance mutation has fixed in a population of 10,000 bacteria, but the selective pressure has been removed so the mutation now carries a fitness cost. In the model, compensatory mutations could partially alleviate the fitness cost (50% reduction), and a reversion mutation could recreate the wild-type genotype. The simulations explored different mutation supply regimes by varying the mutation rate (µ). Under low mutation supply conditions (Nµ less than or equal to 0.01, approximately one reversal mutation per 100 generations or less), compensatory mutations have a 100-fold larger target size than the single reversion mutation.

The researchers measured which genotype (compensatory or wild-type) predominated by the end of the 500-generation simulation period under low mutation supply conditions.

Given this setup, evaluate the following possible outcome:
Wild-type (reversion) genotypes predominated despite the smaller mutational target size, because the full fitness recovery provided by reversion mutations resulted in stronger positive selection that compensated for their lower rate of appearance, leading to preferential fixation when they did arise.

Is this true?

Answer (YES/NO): NO